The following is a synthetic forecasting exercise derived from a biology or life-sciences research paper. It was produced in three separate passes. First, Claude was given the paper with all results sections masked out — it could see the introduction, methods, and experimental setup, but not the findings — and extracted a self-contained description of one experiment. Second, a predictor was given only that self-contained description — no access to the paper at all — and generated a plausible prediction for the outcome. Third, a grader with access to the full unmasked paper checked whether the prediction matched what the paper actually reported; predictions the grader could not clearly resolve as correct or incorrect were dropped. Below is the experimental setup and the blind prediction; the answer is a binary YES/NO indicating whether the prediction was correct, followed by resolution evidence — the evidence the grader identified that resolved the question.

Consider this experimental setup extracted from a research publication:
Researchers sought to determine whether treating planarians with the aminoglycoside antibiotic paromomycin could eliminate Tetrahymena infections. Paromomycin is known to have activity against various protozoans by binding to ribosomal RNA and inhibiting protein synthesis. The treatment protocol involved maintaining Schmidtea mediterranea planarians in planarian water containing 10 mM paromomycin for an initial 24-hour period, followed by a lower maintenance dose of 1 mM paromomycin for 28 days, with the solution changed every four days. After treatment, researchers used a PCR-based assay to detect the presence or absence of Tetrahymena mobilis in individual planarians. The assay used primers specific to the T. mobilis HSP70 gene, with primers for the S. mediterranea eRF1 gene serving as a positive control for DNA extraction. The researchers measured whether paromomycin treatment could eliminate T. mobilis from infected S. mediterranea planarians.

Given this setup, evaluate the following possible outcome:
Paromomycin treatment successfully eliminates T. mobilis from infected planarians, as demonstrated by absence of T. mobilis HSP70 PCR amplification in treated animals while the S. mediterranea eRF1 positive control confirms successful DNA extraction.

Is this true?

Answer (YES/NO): YES